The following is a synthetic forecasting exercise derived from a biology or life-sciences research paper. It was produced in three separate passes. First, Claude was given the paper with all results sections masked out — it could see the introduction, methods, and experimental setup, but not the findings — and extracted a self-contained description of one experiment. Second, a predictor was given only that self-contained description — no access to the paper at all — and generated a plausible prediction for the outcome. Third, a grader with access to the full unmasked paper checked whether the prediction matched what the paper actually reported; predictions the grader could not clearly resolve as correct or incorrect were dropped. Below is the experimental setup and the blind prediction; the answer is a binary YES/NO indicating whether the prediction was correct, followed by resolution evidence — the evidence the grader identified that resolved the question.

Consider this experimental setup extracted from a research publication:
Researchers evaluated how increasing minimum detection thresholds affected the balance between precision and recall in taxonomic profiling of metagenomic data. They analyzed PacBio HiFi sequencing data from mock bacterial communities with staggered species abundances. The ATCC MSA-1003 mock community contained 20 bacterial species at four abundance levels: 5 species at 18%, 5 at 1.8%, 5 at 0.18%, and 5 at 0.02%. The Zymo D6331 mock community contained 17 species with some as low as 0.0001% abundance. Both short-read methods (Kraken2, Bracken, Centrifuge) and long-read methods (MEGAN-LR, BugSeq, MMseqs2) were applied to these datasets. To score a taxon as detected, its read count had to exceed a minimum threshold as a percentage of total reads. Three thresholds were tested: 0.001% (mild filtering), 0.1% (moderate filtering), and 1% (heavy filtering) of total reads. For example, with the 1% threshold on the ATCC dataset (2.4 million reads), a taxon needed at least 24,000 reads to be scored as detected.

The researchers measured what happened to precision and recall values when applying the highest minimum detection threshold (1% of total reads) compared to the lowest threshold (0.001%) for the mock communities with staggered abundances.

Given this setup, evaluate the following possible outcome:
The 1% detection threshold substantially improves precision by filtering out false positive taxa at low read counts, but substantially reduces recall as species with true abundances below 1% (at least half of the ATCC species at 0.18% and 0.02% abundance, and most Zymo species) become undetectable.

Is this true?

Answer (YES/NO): YES